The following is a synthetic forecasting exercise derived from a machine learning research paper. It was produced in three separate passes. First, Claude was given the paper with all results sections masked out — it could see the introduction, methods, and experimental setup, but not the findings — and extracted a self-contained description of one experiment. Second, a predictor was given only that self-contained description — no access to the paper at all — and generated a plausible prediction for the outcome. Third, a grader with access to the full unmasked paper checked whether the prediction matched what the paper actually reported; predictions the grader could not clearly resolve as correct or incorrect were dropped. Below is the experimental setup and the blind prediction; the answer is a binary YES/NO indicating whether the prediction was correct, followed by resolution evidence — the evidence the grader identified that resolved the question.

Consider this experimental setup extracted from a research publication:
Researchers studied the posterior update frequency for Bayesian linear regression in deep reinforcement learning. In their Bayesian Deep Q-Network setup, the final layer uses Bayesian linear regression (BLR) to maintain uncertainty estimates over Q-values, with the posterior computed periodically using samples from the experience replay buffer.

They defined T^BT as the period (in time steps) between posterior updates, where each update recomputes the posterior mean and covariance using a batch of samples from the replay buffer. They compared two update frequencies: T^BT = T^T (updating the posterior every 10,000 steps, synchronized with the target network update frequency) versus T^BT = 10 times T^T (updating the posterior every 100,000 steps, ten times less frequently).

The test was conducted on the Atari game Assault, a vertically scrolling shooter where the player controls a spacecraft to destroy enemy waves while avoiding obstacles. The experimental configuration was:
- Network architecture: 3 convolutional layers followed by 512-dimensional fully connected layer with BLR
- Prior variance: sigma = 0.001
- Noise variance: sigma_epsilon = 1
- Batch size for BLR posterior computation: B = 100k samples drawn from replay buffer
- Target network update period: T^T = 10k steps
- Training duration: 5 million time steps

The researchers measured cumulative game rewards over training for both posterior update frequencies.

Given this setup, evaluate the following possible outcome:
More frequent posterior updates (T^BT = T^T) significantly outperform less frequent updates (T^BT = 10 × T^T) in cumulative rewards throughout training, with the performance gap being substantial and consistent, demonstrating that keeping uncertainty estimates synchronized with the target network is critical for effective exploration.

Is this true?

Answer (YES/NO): NO